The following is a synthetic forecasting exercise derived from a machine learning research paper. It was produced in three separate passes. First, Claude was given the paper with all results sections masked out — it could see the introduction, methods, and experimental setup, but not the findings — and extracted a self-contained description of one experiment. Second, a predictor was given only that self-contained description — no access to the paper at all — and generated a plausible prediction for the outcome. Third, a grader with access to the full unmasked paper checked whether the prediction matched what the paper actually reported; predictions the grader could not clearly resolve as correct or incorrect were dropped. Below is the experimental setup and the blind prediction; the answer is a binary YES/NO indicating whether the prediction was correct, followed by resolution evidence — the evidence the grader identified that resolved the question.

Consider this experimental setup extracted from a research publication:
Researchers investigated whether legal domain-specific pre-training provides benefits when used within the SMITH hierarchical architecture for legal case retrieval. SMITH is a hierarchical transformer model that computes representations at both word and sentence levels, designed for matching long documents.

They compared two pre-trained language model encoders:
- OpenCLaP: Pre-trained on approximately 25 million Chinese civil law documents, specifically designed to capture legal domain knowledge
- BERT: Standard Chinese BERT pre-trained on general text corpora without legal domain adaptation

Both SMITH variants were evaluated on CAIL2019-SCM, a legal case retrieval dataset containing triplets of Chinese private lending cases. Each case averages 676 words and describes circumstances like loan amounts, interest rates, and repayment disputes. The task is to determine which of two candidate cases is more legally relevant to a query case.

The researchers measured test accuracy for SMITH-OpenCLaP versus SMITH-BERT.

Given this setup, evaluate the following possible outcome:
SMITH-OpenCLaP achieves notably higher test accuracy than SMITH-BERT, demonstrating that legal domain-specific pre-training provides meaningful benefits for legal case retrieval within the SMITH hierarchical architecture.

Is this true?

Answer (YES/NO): NO